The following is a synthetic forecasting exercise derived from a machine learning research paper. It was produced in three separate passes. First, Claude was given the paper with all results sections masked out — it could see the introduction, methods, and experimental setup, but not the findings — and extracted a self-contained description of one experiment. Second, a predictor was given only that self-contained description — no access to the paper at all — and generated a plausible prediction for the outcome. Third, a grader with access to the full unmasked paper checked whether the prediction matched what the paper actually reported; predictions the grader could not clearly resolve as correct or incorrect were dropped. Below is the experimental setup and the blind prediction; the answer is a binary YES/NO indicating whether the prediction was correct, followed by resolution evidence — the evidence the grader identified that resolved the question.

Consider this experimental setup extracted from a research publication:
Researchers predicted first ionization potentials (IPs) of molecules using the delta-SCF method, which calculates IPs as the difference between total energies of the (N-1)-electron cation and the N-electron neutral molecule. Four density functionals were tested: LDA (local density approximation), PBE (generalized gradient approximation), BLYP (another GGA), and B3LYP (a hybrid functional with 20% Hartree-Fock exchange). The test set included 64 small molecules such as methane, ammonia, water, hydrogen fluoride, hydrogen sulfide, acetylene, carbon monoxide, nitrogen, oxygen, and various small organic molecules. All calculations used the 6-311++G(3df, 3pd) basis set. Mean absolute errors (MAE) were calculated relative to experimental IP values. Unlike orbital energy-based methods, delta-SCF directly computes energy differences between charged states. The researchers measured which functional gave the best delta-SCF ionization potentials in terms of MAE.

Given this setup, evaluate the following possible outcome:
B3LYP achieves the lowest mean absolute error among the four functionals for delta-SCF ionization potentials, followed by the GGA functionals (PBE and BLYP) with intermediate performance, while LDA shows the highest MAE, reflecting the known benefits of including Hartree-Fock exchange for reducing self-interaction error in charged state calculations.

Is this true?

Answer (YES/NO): NO